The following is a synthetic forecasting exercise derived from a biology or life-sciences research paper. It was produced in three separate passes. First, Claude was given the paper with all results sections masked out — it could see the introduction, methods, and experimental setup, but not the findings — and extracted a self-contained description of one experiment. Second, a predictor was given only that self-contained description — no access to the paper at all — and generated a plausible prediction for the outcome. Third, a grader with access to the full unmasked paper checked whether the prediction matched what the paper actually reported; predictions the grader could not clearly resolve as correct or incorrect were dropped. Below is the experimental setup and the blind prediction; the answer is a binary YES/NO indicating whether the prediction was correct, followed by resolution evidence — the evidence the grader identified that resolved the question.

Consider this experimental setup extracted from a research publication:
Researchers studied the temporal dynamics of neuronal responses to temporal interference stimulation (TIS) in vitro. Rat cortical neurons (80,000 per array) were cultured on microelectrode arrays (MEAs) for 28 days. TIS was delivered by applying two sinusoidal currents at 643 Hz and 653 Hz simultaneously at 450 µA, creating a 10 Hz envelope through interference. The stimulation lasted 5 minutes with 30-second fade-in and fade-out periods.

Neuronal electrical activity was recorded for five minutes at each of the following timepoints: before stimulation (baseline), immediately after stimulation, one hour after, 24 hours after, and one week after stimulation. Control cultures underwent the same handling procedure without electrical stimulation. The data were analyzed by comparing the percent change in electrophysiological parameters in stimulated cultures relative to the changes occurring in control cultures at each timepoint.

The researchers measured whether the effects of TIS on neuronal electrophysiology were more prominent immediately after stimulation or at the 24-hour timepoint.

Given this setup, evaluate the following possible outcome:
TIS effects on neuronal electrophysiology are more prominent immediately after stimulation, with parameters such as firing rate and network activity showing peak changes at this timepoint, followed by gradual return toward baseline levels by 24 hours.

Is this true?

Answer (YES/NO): NO